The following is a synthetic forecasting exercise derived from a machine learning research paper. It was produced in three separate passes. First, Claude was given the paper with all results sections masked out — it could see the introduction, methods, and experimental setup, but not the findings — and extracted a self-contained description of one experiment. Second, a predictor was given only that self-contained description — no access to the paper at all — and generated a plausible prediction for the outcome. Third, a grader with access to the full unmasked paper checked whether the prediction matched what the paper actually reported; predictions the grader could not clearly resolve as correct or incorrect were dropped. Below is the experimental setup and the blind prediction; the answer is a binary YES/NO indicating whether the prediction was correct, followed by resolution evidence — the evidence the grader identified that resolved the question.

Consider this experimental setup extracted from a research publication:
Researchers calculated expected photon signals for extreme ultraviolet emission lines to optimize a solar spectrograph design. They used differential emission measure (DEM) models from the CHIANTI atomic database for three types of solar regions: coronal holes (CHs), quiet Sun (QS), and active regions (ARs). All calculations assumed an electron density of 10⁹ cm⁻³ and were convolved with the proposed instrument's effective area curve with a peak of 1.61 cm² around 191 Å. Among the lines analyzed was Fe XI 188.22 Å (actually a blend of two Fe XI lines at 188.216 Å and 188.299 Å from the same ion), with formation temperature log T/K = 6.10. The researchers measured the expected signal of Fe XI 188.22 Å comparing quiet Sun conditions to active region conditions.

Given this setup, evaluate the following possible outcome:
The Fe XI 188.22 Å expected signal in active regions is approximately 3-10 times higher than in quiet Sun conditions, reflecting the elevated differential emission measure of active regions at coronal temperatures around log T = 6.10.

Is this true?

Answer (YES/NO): NO